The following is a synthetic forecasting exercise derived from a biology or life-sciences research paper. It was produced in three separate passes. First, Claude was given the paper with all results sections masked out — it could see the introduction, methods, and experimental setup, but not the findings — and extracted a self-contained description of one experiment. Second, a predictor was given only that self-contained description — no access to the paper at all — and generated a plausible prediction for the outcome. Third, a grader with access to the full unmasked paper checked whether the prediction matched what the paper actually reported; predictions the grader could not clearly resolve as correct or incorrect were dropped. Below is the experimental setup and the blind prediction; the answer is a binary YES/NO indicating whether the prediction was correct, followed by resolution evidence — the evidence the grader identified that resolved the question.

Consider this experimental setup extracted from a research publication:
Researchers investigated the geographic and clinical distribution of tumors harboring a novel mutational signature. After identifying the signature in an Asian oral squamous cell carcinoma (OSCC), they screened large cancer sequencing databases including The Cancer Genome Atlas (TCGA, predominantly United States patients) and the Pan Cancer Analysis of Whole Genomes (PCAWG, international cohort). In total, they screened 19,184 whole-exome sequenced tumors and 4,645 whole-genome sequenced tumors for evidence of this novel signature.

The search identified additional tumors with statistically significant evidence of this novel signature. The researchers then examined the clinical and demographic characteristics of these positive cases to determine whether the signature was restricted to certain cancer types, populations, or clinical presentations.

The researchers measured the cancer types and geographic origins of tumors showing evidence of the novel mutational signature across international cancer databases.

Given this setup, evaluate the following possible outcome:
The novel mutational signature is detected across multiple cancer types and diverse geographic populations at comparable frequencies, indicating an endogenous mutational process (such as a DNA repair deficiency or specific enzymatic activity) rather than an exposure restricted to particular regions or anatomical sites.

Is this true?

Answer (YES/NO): NO